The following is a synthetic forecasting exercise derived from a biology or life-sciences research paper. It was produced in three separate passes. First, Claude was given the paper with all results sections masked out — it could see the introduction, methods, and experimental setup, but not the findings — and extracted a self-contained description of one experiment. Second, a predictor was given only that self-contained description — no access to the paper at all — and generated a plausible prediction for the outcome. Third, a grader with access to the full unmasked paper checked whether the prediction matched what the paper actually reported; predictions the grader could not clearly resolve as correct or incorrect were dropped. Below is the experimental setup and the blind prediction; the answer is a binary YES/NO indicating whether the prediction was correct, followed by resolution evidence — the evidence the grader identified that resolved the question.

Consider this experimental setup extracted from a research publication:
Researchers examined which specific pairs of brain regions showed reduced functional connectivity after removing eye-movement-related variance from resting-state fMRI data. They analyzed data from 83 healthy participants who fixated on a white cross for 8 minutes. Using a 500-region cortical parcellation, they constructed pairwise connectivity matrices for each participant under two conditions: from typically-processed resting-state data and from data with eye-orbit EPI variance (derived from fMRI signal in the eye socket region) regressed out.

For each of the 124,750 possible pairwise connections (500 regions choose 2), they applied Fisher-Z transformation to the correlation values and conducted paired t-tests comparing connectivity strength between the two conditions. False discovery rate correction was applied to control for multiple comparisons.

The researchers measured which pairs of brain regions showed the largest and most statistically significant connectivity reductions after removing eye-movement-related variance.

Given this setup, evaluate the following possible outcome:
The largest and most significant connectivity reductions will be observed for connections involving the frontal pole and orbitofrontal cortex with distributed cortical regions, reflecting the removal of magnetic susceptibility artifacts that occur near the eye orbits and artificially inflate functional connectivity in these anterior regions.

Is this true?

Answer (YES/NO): NO